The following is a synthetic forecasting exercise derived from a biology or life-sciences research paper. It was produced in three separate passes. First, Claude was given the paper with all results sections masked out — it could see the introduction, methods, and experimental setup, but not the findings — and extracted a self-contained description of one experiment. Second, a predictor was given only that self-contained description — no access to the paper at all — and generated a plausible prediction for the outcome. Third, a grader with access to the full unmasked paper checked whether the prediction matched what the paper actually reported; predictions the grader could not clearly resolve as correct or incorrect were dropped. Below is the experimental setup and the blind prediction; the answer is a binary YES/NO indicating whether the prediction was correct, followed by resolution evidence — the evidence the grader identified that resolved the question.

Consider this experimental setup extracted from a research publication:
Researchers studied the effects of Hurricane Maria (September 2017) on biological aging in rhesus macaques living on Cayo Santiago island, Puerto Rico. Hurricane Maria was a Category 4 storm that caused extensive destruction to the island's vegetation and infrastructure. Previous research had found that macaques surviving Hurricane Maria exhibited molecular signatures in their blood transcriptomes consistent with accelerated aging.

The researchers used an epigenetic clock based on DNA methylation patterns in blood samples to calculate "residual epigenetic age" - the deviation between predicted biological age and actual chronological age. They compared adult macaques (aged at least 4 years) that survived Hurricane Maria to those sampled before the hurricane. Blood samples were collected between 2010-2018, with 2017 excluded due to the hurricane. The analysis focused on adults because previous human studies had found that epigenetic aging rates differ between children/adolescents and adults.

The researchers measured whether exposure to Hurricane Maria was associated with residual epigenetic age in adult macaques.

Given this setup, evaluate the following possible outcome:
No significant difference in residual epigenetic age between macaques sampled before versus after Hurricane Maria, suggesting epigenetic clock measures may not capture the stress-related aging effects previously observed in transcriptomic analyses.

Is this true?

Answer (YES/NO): YES